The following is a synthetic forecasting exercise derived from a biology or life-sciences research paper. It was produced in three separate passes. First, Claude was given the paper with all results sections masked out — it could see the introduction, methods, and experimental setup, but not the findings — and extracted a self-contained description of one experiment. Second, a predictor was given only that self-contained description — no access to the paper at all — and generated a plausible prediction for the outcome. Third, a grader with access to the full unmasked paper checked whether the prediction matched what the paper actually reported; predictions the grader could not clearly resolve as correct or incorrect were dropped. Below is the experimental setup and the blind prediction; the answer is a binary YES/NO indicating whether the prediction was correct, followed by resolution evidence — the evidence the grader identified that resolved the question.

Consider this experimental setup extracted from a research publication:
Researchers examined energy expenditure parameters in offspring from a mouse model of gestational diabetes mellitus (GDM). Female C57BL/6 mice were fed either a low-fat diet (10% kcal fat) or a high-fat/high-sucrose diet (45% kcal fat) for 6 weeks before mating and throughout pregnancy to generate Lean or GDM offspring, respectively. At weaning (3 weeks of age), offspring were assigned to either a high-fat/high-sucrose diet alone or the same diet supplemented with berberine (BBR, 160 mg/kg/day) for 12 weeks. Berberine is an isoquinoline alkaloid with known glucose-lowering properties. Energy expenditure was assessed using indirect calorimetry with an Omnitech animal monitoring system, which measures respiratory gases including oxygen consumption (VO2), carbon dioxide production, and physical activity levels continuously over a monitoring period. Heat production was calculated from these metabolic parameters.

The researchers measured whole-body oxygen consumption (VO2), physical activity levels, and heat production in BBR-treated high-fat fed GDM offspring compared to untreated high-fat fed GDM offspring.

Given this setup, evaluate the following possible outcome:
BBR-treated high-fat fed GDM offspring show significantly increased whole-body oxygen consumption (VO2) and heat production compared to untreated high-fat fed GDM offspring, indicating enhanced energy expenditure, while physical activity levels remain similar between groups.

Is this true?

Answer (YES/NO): NO